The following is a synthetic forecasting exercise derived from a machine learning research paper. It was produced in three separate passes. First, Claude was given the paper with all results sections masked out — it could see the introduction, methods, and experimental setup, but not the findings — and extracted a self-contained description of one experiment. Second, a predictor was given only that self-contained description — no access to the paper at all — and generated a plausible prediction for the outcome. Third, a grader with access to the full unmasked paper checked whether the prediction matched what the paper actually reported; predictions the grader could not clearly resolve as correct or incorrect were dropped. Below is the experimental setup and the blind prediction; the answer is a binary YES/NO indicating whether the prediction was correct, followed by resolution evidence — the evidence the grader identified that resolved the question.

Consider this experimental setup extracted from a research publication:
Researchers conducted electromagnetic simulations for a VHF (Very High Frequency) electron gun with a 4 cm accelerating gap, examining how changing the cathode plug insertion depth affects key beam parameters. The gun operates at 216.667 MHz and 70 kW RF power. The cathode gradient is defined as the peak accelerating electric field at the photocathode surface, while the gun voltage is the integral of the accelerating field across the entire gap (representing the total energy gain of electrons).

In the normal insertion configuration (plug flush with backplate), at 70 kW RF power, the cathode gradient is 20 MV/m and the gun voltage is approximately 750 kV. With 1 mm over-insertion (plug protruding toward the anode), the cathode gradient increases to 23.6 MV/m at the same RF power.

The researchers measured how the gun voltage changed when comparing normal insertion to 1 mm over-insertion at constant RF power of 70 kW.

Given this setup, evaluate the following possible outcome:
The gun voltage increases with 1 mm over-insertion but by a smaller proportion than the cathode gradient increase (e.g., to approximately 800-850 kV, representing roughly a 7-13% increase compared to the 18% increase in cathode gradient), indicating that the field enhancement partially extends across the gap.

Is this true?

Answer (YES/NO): NO